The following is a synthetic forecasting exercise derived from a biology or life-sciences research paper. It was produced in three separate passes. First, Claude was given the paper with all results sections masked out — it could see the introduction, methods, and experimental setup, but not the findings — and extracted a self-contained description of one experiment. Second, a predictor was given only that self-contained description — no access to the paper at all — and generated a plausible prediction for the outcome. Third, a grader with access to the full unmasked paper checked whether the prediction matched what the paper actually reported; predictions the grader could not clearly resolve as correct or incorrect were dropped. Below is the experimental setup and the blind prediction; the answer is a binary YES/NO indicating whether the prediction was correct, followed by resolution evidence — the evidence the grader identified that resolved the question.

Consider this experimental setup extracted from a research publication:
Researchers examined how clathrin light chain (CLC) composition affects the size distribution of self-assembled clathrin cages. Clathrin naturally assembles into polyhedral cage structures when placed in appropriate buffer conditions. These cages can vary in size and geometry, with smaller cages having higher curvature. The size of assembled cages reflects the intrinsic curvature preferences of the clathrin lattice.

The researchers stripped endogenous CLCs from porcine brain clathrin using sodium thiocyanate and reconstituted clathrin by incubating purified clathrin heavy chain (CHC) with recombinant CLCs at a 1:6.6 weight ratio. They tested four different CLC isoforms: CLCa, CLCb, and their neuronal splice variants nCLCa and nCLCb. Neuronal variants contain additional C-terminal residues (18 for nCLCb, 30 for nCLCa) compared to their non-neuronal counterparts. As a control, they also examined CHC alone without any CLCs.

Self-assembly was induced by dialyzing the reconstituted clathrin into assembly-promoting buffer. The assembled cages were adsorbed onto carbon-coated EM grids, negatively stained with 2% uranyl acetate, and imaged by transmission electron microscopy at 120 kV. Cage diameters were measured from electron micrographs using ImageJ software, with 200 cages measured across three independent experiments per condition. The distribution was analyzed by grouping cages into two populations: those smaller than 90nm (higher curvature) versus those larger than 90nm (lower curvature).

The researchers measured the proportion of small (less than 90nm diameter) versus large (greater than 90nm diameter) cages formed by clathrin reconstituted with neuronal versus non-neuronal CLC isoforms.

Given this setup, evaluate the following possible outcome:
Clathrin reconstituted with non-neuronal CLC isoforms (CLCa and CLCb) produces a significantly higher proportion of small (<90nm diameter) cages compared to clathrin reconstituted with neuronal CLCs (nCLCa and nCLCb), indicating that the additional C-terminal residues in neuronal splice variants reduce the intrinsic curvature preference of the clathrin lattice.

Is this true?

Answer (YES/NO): YES